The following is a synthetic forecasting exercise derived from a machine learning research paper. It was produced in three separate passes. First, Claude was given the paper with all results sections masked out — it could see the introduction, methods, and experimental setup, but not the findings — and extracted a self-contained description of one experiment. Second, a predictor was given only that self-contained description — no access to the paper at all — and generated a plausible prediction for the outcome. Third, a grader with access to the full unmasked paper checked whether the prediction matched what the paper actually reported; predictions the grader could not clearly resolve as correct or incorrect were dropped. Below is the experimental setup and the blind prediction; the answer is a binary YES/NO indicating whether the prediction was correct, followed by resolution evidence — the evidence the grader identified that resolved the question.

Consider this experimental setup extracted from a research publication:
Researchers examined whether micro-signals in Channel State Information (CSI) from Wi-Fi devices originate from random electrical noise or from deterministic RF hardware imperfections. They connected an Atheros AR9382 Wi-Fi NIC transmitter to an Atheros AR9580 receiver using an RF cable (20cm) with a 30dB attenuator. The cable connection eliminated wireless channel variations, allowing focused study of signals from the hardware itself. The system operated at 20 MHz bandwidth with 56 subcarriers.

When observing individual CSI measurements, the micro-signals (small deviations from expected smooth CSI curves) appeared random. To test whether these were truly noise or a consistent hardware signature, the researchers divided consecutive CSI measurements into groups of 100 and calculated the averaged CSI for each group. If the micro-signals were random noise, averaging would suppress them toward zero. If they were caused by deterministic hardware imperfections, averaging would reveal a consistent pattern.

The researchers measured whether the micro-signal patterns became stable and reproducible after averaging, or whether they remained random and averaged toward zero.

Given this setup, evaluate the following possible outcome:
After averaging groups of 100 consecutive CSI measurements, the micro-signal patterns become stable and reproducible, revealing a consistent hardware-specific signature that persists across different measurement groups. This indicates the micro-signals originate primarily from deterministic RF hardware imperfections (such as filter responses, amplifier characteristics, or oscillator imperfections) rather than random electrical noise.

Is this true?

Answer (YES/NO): YES